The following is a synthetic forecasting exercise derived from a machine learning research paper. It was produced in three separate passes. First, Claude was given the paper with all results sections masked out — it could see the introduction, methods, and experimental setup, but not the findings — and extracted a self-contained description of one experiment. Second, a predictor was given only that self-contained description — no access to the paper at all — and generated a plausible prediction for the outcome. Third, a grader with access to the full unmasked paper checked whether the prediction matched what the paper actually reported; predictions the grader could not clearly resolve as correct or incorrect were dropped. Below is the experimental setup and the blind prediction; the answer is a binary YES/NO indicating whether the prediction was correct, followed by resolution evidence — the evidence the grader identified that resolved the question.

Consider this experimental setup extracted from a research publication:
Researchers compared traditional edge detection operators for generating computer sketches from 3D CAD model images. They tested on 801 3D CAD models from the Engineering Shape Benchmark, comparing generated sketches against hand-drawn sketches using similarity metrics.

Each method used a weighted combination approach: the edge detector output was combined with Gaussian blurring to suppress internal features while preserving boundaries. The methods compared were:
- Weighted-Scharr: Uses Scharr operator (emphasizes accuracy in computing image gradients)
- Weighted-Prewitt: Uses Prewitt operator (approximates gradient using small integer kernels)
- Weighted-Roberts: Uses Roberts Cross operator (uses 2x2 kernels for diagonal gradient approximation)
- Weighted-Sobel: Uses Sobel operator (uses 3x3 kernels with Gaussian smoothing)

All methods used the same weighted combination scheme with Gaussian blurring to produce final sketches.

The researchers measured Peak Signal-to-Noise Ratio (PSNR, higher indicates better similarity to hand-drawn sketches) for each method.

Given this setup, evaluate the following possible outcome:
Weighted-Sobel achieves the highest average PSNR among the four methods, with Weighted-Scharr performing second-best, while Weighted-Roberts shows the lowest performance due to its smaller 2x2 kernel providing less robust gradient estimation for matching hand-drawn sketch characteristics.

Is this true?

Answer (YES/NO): NO